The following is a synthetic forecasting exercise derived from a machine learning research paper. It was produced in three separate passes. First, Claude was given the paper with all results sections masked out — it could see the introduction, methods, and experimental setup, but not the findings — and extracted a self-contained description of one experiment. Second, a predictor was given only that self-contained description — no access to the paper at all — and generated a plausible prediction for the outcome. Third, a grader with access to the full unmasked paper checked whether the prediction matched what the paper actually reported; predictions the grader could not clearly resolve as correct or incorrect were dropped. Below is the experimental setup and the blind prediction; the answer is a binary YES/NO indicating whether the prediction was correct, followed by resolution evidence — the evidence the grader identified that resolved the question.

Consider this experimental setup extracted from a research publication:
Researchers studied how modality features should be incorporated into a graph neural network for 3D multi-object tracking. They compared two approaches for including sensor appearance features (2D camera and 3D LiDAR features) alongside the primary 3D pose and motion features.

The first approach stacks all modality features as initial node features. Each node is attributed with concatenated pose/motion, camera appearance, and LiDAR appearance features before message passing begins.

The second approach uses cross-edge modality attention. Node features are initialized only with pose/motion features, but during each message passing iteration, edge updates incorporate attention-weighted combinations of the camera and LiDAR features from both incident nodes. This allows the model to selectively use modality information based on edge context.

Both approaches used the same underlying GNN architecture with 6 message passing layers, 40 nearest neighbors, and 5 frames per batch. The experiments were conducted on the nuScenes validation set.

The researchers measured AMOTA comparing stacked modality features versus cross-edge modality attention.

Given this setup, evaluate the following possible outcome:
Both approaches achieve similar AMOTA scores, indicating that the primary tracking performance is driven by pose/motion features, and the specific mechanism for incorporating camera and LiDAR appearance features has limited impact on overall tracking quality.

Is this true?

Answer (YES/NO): NO